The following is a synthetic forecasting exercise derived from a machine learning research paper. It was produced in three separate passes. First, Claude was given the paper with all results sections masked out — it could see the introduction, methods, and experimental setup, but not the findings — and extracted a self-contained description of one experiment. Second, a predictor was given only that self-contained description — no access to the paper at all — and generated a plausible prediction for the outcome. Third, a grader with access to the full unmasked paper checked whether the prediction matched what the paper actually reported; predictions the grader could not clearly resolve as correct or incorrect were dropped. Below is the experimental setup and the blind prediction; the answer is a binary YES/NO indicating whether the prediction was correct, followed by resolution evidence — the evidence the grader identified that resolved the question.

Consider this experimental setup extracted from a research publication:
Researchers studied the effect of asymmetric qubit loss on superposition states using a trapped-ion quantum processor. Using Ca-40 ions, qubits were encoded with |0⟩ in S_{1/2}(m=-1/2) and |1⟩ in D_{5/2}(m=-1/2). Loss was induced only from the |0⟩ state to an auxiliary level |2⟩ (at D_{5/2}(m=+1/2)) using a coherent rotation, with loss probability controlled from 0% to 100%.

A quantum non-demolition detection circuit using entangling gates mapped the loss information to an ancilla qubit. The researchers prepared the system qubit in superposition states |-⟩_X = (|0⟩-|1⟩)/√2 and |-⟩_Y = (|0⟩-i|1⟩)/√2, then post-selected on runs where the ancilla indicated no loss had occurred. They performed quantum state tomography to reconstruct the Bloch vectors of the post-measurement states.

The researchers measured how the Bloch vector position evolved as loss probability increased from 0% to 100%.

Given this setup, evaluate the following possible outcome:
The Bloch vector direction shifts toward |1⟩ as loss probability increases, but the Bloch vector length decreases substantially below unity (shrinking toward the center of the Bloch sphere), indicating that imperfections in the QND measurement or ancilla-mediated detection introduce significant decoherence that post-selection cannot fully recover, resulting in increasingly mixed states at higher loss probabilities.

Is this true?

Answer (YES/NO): NO